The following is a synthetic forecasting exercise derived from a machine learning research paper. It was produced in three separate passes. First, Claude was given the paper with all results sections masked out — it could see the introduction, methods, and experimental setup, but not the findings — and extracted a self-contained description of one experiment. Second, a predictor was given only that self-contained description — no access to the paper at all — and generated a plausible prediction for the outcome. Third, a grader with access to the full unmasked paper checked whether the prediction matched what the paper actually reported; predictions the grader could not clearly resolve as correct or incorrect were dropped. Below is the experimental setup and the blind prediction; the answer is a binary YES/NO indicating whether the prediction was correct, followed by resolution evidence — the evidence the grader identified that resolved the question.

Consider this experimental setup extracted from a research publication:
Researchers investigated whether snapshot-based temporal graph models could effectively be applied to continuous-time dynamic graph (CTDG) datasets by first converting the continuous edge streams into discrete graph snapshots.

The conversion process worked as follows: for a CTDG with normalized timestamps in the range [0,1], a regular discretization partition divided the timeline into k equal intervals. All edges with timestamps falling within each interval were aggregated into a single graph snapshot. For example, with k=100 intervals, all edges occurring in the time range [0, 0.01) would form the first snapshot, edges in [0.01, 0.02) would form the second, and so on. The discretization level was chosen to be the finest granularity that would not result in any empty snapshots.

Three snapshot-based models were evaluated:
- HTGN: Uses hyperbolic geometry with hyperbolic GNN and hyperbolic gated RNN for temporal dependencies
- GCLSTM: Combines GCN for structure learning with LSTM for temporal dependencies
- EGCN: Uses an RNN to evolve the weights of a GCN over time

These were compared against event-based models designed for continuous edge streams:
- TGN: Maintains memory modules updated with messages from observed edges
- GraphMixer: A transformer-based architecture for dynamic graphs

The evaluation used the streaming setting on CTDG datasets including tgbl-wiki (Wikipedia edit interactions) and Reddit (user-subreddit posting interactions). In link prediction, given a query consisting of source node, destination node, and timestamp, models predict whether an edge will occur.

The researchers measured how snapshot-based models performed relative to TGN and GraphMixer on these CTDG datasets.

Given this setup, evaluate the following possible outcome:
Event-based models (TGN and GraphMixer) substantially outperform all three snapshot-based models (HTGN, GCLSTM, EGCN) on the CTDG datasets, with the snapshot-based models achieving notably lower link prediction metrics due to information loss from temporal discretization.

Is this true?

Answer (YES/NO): NO